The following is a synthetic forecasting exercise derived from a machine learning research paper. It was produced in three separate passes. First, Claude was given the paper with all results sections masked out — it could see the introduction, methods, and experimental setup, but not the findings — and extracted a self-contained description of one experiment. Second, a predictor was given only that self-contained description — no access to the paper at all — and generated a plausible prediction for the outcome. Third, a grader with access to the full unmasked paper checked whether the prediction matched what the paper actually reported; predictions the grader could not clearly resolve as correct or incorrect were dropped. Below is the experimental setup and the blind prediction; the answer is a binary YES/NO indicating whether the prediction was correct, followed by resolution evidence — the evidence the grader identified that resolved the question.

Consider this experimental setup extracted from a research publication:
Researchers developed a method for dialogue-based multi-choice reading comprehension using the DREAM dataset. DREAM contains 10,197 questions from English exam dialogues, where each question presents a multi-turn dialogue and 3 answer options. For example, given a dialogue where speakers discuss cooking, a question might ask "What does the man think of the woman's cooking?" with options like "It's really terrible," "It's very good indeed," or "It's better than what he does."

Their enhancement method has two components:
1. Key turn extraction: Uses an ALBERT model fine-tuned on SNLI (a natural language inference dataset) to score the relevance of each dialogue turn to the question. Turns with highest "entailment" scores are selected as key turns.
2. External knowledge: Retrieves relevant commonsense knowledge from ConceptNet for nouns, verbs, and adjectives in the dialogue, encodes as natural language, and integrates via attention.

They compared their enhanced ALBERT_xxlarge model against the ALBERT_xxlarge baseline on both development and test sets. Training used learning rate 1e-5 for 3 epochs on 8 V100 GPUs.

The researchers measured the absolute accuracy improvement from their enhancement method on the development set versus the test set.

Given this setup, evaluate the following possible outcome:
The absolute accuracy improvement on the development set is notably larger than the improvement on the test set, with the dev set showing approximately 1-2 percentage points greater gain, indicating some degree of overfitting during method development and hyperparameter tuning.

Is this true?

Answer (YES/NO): NO